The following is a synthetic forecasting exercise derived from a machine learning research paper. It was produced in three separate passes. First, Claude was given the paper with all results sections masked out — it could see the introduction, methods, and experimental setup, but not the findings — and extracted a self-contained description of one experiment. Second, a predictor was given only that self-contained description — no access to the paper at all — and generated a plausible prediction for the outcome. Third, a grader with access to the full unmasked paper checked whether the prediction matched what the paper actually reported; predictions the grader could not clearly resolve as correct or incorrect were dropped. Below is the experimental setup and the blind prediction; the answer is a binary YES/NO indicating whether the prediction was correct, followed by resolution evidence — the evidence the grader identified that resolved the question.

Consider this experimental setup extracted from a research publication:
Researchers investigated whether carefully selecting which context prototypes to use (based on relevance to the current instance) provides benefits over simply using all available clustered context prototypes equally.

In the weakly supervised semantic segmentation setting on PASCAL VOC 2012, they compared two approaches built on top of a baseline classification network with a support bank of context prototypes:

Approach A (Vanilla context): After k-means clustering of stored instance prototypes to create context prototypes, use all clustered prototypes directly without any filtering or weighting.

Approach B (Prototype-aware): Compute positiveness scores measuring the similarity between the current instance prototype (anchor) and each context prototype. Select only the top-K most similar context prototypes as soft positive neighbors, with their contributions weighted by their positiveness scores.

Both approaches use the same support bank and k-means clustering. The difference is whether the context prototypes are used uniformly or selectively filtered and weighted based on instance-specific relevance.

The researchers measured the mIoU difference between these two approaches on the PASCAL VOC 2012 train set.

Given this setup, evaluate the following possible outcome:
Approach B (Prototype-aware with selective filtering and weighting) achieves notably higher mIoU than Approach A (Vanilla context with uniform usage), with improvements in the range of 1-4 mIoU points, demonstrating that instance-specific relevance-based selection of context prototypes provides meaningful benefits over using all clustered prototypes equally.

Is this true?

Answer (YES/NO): YES